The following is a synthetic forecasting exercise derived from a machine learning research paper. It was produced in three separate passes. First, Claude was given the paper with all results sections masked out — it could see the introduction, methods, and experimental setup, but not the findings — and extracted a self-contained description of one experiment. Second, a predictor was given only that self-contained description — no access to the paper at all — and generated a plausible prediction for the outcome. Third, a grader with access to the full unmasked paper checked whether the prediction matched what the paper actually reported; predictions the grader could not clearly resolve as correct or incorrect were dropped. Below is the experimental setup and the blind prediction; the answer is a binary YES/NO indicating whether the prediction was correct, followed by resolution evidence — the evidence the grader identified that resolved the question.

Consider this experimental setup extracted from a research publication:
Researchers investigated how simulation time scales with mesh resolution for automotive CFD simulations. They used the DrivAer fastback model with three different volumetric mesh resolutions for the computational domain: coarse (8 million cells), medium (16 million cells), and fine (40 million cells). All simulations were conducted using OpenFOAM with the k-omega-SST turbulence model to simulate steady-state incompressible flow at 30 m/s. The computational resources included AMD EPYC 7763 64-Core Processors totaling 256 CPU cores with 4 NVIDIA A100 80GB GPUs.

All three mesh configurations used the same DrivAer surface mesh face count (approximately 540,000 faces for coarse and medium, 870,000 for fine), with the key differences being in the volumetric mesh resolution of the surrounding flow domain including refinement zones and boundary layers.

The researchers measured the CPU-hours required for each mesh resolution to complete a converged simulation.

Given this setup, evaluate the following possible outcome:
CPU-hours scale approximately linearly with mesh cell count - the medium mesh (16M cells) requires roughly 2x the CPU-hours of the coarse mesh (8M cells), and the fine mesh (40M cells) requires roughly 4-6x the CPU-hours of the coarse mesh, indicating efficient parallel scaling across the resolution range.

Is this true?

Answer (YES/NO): NO